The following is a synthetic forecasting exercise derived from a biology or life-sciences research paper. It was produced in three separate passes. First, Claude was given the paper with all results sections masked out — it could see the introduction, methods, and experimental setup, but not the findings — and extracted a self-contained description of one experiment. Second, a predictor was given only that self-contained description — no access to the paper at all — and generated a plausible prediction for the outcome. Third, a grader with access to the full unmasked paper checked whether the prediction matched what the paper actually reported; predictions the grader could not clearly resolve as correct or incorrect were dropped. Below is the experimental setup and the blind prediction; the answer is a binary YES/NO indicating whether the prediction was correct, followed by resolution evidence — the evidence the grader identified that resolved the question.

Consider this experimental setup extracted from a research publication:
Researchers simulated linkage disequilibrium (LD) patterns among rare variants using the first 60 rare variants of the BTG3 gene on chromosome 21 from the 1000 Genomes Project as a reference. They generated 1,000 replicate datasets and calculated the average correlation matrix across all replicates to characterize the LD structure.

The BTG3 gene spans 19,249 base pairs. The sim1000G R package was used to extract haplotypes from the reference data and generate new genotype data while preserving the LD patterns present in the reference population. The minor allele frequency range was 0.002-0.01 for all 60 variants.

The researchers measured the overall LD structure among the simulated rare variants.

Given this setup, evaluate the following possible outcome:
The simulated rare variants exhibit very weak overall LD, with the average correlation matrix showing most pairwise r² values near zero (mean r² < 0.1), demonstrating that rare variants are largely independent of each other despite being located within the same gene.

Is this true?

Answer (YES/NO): YES